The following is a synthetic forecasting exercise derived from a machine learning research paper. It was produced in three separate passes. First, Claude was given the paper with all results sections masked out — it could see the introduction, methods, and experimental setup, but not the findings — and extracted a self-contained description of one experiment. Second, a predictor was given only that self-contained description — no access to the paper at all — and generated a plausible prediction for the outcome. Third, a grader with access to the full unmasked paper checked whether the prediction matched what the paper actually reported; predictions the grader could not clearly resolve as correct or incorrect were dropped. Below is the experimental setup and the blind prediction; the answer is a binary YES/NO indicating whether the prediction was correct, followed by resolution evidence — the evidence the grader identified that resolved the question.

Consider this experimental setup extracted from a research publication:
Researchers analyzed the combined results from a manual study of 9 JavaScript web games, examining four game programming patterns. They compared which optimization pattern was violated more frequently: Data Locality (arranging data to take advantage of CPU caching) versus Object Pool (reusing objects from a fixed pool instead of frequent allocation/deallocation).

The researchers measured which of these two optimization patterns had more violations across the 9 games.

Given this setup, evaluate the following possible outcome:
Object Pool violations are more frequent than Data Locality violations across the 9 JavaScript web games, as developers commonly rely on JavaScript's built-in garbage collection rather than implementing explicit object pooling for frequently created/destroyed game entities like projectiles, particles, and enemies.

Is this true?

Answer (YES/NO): NO